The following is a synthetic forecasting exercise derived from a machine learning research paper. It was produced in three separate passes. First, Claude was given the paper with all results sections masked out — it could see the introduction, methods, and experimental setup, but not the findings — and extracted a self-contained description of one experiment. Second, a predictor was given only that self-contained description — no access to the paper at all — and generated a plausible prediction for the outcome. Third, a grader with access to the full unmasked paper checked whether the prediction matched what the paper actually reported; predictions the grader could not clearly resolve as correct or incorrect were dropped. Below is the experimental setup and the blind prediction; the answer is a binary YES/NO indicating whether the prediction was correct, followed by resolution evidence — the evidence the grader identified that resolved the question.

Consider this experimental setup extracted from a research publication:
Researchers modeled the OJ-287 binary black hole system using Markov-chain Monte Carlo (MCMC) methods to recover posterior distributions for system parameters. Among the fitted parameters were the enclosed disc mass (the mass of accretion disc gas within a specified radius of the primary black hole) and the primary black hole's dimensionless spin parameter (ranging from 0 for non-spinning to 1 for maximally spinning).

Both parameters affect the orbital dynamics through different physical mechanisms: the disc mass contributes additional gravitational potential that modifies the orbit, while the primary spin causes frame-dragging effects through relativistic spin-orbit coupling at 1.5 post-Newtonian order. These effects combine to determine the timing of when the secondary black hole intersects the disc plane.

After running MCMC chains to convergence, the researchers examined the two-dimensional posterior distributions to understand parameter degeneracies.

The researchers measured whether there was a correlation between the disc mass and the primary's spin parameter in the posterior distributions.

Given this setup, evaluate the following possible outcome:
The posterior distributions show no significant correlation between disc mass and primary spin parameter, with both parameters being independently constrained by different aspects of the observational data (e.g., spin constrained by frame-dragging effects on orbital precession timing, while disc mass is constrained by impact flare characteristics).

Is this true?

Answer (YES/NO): NO